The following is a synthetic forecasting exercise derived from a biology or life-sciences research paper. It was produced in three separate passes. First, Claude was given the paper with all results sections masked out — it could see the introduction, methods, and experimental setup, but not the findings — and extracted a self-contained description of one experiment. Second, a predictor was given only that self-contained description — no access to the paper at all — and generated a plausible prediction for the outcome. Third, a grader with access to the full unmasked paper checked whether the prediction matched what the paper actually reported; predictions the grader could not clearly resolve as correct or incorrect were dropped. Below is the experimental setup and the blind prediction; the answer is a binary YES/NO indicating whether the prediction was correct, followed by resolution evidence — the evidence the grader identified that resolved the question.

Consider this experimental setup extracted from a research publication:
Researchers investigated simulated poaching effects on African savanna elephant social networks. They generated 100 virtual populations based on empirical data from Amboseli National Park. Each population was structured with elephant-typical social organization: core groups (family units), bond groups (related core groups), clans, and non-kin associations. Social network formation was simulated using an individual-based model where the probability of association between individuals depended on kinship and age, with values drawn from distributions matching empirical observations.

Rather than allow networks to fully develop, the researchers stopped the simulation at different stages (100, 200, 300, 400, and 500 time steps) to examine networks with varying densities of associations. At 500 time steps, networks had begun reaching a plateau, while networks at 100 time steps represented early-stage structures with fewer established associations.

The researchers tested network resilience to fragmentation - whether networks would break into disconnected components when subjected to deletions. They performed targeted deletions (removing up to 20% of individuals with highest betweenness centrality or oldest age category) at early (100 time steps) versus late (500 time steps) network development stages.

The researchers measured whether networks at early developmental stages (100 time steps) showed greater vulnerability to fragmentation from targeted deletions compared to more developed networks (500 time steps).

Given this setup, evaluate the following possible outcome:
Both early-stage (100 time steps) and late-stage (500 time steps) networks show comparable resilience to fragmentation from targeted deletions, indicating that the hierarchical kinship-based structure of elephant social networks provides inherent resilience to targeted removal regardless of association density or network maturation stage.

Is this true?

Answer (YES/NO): YES